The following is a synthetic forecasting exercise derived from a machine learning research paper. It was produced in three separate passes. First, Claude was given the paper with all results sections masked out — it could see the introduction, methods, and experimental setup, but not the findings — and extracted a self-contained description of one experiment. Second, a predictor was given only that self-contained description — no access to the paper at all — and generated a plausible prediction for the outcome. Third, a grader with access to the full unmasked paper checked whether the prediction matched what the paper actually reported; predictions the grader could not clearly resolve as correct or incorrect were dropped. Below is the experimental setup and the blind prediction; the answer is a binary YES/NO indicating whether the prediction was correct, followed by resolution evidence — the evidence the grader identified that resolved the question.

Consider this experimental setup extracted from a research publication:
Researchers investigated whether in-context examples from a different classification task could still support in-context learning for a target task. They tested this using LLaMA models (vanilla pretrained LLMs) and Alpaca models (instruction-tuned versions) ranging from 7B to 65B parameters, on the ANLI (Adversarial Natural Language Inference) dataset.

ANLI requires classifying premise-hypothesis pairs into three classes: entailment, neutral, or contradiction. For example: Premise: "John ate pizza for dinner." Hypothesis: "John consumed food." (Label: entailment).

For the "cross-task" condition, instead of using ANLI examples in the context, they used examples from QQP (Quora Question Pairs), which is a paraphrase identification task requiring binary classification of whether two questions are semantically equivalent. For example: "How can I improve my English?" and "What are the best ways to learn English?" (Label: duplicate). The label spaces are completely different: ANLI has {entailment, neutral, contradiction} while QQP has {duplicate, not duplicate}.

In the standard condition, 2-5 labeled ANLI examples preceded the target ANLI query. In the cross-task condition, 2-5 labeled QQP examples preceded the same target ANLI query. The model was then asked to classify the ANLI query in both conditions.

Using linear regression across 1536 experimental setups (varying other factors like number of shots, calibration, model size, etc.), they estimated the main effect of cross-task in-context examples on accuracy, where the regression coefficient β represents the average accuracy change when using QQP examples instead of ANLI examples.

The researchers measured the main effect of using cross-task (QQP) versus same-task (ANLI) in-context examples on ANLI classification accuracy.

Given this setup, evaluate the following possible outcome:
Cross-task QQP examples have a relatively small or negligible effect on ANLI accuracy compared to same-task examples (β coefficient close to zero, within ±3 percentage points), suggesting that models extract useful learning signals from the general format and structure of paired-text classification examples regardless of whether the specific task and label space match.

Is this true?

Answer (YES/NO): NO